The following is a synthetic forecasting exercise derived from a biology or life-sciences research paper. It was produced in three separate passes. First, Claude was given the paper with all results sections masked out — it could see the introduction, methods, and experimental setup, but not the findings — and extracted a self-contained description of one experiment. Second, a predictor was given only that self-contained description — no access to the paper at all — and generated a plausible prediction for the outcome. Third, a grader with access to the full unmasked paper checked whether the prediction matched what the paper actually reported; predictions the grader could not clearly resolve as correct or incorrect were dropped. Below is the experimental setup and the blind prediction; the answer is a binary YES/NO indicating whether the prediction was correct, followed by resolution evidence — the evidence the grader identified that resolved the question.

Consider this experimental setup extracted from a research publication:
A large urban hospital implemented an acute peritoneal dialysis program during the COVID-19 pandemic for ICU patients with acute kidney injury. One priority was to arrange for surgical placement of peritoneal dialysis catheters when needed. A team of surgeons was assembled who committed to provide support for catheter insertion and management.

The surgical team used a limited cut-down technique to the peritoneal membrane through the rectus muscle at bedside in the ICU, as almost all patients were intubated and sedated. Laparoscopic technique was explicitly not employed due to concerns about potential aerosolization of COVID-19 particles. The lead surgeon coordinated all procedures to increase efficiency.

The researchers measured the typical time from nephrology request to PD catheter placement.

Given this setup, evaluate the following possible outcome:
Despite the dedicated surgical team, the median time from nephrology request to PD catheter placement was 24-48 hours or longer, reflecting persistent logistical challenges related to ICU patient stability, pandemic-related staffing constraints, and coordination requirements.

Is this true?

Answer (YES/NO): NO